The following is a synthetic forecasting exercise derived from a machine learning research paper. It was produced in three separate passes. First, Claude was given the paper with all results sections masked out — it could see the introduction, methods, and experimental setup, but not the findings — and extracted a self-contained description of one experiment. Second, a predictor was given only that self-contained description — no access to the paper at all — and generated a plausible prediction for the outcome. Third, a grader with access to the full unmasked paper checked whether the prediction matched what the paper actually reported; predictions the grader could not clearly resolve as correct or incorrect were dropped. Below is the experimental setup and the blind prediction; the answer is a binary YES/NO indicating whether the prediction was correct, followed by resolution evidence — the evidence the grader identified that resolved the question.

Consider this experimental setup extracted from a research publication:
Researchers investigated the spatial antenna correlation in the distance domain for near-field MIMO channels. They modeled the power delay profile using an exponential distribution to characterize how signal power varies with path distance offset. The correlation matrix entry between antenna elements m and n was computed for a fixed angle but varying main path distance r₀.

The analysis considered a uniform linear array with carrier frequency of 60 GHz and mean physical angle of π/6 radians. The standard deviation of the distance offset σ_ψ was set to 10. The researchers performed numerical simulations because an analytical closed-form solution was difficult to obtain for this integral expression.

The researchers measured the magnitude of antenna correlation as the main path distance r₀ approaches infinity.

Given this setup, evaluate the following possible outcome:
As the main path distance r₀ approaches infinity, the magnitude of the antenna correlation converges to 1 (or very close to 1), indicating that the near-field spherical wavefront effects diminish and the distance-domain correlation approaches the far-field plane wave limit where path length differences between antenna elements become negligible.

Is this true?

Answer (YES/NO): YES